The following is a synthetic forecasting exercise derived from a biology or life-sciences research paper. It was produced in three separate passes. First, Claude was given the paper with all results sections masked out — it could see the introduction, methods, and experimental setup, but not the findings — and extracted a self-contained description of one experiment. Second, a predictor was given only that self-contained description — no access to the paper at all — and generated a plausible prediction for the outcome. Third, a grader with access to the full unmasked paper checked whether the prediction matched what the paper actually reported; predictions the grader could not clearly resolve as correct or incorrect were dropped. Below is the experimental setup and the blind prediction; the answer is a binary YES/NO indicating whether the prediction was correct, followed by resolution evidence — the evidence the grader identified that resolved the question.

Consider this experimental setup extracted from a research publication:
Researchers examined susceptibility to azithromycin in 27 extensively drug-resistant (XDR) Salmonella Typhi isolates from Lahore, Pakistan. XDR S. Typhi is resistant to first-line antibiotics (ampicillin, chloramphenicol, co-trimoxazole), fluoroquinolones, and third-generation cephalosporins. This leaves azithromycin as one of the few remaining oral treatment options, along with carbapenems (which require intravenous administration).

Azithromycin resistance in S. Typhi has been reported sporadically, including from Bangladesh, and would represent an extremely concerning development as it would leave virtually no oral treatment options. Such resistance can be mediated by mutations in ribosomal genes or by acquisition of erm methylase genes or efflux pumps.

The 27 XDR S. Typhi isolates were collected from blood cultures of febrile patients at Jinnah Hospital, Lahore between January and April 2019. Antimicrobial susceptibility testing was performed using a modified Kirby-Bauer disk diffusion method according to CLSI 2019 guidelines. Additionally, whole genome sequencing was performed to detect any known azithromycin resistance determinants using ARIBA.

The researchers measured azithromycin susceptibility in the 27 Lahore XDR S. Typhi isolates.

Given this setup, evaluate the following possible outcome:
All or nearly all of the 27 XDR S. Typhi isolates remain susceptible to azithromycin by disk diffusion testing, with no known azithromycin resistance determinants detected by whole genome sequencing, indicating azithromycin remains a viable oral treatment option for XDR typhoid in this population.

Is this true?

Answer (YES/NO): YES